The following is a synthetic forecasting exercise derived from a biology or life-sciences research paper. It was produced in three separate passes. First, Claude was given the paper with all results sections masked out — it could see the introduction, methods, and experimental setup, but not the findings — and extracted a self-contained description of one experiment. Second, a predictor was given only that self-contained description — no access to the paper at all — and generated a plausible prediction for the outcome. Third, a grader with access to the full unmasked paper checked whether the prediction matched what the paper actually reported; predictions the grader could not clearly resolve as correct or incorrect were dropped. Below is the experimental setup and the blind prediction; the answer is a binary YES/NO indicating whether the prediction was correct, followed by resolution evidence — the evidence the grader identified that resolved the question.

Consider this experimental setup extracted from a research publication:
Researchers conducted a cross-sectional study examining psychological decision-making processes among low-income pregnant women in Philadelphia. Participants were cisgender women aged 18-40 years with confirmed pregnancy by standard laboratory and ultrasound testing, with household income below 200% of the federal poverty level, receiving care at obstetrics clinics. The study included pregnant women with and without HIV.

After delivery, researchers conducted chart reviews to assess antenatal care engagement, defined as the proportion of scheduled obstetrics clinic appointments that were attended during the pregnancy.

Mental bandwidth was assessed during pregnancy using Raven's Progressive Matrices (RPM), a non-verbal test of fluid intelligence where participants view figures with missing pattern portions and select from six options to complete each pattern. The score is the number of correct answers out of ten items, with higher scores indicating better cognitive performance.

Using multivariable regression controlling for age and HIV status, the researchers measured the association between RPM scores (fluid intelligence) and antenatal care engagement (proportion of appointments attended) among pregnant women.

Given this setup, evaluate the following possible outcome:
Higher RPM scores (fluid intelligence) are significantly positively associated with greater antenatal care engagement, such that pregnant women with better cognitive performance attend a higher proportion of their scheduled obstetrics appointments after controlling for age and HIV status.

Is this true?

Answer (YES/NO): NO